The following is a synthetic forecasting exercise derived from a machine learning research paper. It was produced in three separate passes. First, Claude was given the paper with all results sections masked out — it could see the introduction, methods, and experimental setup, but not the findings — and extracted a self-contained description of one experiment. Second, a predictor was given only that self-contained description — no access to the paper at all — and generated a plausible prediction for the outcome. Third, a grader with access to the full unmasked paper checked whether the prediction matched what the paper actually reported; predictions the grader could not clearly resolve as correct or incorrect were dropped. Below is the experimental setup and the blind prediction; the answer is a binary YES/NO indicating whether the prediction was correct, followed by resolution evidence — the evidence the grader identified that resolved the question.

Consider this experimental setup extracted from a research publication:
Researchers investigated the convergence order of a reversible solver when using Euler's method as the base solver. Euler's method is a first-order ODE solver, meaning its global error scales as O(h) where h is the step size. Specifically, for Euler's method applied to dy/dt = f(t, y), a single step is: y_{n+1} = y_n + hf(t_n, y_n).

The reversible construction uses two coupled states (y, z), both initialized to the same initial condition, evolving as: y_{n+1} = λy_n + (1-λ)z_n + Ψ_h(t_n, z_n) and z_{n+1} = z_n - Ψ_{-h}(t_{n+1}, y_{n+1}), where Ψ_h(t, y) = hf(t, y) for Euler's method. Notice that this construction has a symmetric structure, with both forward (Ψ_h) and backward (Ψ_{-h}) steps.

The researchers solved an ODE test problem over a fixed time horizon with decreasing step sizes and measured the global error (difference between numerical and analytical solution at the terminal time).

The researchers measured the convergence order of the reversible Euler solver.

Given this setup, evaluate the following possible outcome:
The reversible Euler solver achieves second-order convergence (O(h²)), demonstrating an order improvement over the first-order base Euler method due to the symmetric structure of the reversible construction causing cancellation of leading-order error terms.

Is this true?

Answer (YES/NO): NO